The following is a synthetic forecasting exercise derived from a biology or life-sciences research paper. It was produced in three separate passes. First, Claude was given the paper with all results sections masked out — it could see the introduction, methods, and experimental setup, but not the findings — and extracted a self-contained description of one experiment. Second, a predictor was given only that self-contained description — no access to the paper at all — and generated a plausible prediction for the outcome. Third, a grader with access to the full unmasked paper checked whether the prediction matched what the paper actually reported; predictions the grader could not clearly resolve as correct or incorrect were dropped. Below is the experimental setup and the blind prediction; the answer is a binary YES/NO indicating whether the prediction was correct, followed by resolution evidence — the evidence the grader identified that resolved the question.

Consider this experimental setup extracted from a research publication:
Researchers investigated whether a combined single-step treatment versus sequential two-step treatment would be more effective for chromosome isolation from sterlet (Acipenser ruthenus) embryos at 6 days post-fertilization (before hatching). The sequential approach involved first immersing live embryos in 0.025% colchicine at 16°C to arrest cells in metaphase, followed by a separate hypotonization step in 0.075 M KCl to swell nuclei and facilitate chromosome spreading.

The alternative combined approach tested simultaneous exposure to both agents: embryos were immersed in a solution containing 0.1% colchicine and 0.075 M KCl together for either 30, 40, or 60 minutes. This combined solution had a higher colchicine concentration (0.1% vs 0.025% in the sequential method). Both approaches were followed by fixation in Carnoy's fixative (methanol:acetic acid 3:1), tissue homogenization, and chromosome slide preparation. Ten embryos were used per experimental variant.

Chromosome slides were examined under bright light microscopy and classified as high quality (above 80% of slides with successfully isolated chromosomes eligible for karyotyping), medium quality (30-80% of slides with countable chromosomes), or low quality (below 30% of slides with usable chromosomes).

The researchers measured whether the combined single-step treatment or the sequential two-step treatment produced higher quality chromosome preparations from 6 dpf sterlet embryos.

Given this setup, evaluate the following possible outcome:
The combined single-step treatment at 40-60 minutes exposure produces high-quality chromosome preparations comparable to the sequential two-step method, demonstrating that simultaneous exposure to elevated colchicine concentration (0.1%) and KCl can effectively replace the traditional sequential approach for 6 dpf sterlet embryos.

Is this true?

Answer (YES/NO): NO